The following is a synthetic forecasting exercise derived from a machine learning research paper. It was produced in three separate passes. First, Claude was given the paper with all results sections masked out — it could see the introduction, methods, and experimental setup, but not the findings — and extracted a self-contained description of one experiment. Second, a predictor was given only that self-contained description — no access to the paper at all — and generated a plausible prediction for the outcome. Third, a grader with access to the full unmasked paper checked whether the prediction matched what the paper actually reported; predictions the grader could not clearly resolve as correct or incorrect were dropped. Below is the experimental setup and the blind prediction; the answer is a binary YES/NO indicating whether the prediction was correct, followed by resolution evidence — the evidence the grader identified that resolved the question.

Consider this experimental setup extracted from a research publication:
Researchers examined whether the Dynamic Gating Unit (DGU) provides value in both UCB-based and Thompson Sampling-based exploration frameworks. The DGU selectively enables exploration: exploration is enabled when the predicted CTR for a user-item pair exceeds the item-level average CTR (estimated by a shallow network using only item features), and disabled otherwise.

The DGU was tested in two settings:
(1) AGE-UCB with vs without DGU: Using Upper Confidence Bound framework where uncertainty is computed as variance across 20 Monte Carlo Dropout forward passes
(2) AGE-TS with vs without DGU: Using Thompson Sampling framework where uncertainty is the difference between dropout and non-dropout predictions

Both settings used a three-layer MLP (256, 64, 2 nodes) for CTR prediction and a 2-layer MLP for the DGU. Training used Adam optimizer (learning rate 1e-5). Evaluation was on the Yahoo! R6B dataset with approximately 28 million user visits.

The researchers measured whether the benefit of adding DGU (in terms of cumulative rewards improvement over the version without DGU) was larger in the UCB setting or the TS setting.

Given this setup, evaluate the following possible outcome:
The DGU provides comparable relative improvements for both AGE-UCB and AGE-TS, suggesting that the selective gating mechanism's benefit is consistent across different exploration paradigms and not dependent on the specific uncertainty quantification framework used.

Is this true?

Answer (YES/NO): NO